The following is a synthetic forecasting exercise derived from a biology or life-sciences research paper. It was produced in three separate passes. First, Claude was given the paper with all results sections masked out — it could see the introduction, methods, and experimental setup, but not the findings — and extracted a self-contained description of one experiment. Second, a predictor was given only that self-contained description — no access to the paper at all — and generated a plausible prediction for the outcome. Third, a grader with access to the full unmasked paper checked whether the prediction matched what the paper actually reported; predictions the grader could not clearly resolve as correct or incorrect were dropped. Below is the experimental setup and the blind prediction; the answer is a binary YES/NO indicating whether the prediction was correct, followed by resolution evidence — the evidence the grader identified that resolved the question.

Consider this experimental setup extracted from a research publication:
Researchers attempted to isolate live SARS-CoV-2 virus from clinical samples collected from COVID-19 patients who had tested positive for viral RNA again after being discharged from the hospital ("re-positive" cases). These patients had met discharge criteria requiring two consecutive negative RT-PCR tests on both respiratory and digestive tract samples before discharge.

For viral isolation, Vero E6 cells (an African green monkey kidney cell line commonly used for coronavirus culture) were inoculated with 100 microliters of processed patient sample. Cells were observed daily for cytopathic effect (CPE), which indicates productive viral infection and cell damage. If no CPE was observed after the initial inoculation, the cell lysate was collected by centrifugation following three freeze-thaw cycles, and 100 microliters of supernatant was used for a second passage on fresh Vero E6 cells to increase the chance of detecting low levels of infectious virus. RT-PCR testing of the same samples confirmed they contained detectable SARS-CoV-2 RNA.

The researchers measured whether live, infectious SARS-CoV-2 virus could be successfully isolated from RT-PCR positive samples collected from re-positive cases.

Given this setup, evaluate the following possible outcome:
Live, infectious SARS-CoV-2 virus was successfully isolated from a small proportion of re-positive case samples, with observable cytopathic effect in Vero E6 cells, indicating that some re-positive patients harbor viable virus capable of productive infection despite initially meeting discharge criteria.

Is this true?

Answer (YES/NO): NO